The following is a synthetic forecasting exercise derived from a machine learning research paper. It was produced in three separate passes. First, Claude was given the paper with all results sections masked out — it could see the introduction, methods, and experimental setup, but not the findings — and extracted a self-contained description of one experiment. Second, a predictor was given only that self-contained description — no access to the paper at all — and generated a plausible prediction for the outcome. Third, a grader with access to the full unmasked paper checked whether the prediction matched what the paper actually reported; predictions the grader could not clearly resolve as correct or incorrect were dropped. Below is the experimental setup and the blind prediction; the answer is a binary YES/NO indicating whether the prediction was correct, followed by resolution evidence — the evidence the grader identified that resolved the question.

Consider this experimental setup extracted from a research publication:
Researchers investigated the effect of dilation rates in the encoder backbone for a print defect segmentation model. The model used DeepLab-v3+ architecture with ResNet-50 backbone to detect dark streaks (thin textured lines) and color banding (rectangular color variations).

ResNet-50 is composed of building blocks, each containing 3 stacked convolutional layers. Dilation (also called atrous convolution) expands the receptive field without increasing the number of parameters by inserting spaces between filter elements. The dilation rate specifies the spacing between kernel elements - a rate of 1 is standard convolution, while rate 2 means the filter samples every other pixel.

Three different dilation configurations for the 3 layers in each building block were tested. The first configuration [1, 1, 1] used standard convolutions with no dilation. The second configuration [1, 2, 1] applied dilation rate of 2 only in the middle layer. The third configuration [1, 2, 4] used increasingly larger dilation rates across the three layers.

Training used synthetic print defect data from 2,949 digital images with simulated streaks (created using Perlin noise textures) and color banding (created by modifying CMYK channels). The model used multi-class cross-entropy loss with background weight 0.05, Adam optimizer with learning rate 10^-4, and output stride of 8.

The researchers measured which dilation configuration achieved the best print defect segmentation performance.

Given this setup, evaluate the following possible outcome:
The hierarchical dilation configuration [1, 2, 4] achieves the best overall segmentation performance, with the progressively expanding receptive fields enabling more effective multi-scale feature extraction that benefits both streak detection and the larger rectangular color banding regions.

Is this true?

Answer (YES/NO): NO